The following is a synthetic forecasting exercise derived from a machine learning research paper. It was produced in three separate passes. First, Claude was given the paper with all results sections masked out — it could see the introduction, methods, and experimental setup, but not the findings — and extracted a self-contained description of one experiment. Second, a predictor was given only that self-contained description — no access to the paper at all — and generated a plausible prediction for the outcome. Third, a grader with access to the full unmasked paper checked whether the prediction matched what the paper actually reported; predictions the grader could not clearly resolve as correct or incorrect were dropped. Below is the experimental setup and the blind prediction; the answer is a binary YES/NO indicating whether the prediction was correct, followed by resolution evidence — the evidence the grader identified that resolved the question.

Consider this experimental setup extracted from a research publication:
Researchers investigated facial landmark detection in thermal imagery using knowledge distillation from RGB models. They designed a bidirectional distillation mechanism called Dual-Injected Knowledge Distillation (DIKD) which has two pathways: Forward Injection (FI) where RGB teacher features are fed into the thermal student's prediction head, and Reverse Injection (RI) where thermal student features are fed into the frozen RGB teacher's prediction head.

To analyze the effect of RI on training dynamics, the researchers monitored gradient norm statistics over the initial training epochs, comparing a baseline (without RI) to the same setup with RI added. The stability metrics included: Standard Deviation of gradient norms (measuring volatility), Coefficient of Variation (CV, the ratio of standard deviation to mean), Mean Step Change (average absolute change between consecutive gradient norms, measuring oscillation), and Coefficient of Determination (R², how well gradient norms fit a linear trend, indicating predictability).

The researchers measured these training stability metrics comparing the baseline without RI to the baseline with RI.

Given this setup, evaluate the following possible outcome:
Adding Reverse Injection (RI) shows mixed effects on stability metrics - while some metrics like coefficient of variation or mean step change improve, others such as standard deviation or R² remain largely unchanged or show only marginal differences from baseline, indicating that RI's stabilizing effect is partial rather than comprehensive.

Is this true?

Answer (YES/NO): NO